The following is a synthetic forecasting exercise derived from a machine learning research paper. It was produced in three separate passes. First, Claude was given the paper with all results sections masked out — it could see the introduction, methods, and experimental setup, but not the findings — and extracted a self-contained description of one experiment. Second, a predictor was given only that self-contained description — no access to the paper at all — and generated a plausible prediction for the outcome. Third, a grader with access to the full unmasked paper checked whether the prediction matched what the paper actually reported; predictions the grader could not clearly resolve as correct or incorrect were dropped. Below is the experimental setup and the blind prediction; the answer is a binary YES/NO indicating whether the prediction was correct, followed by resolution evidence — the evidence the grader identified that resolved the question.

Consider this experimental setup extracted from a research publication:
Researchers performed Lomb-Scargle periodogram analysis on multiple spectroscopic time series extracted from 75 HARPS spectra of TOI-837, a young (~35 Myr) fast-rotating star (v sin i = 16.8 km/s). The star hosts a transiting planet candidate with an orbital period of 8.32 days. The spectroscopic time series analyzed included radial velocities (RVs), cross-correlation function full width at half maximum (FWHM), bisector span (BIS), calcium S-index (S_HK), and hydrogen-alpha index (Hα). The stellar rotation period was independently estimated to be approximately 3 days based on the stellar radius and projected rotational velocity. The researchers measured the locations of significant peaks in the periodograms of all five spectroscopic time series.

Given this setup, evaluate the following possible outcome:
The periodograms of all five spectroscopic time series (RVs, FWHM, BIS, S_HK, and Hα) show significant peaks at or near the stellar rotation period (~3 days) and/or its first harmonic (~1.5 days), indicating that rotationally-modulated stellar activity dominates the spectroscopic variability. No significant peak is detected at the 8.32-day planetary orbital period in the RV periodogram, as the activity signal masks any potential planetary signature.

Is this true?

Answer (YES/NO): YES